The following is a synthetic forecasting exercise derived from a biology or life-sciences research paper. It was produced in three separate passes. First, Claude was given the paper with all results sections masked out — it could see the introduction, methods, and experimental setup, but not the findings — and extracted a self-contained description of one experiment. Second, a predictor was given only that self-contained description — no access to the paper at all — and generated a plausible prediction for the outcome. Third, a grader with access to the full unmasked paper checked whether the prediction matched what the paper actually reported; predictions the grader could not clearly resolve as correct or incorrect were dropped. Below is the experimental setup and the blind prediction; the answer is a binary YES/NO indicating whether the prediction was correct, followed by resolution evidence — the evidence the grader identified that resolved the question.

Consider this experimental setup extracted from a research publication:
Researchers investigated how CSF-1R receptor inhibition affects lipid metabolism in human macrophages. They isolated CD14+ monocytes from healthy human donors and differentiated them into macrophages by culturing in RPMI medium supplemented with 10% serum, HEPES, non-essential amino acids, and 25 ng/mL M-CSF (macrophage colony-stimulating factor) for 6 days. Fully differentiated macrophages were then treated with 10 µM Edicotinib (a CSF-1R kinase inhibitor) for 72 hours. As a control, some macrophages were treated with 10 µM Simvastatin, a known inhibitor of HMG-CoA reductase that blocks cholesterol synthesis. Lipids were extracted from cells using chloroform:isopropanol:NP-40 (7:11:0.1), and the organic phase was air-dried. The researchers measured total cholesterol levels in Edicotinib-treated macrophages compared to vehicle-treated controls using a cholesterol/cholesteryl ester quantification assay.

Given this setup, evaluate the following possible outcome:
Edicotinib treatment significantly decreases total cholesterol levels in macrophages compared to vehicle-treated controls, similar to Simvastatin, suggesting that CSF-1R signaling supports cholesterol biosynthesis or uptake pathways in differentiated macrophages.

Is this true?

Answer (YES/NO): YES